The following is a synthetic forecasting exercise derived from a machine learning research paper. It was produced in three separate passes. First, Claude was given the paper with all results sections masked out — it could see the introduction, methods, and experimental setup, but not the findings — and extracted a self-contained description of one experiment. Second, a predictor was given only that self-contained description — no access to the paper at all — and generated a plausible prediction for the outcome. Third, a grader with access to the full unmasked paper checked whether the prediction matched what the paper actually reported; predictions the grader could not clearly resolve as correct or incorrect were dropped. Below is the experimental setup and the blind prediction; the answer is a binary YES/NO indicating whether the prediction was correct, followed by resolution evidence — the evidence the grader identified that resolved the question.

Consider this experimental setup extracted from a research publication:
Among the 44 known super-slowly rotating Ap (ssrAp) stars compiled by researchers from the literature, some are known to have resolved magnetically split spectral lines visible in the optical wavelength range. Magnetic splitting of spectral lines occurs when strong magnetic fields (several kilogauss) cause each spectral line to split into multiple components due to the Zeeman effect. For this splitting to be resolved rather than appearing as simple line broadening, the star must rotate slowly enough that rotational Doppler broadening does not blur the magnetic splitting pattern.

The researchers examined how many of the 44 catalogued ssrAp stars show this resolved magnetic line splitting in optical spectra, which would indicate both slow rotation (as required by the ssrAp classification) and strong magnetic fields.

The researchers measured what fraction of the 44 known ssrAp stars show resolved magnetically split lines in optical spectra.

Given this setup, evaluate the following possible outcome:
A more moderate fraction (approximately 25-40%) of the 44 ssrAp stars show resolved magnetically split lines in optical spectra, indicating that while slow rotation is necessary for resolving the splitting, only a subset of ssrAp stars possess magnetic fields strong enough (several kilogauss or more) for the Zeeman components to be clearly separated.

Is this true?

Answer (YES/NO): NO